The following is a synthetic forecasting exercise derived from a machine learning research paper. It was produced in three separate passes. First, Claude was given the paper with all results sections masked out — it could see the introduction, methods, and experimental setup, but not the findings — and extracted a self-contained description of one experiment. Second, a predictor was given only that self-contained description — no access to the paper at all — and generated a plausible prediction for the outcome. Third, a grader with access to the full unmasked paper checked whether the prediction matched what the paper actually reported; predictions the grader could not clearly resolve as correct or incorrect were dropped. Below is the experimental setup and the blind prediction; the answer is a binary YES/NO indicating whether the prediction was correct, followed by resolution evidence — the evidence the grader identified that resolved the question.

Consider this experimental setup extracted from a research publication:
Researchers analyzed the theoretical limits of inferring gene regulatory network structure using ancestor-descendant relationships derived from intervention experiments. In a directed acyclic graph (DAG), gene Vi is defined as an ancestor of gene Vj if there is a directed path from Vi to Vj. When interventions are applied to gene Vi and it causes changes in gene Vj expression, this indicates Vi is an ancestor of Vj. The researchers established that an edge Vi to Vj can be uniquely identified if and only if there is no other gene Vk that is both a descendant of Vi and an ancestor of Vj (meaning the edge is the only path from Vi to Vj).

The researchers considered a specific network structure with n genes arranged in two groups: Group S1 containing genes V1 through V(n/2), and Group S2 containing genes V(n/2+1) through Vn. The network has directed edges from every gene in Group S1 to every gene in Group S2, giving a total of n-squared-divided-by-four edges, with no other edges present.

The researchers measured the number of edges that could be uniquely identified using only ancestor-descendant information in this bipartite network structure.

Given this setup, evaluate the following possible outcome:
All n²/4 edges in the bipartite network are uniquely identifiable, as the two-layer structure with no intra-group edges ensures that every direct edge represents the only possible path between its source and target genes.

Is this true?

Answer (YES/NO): YES